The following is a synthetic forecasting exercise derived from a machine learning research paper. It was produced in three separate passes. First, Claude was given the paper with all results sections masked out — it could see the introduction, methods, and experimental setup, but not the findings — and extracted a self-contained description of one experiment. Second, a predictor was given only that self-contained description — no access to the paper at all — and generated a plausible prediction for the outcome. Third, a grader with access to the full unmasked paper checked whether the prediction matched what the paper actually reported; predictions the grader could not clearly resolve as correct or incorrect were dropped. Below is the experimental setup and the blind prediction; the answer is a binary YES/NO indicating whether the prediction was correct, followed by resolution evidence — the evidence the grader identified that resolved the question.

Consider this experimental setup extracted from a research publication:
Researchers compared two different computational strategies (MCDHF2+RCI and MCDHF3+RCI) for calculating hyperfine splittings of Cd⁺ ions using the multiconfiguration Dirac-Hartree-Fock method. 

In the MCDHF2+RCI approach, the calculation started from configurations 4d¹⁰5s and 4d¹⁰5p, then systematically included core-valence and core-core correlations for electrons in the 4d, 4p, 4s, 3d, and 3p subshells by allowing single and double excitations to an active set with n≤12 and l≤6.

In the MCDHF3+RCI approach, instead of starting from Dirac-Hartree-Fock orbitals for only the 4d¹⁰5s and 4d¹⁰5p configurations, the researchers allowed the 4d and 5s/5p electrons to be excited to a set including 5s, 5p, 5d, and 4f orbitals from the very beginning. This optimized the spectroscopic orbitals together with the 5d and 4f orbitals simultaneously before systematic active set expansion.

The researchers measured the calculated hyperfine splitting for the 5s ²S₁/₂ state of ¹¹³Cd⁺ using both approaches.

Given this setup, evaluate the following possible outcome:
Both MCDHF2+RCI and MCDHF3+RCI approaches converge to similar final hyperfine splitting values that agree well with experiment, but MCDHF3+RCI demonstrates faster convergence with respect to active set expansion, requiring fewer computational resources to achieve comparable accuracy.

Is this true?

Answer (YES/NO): NO